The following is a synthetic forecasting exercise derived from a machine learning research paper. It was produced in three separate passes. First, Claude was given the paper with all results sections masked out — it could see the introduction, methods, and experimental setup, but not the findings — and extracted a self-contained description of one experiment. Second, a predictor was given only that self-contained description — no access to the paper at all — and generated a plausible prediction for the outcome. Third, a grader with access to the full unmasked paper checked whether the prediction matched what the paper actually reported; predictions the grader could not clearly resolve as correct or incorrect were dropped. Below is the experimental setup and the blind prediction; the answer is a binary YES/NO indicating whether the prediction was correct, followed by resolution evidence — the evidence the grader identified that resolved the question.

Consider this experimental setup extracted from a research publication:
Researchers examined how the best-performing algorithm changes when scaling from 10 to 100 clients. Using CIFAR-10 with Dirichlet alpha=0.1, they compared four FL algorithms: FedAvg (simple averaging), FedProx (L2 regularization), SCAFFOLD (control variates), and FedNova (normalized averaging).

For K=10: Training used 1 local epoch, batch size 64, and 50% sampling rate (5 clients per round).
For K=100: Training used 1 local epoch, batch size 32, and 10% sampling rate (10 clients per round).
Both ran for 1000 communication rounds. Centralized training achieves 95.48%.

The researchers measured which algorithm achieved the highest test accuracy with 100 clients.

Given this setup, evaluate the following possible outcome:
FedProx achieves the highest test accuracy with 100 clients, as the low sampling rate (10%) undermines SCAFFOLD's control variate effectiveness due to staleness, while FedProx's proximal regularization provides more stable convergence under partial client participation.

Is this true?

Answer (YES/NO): NO